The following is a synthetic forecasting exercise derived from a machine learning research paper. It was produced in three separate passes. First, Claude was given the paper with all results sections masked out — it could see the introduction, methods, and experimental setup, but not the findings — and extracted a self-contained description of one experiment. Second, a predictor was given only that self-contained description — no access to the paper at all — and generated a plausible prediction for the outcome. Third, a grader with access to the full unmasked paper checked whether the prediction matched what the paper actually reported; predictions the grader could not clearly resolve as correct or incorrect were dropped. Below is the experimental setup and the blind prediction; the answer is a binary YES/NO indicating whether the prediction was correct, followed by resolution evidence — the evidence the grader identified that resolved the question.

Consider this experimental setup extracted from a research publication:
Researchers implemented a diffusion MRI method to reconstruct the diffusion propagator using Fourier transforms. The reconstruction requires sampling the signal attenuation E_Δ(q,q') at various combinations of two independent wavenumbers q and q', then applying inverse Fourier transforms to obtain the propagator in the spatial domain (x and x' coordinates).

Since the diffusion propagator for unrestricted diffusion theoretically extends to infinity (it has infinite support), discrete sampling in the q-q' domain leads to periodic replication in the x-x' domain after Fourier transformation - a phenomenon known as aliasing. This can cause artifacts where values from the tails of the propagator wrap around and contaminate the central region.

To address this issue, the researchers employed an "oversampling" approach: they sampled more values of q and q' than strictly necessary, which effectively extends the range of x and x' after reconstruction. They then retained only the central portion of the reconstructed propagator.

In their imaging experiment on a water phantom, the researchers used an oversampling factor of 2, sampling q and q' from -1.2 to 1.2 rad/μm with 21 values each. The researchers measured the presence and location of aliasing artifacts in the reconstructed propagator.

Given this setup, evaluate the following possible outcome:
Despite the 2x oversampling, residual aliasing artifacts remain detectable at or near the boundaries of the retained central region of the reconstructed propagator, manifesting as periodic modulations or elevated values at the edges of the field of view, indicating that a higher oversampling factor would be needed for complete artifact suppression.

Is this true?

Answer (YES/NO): NO